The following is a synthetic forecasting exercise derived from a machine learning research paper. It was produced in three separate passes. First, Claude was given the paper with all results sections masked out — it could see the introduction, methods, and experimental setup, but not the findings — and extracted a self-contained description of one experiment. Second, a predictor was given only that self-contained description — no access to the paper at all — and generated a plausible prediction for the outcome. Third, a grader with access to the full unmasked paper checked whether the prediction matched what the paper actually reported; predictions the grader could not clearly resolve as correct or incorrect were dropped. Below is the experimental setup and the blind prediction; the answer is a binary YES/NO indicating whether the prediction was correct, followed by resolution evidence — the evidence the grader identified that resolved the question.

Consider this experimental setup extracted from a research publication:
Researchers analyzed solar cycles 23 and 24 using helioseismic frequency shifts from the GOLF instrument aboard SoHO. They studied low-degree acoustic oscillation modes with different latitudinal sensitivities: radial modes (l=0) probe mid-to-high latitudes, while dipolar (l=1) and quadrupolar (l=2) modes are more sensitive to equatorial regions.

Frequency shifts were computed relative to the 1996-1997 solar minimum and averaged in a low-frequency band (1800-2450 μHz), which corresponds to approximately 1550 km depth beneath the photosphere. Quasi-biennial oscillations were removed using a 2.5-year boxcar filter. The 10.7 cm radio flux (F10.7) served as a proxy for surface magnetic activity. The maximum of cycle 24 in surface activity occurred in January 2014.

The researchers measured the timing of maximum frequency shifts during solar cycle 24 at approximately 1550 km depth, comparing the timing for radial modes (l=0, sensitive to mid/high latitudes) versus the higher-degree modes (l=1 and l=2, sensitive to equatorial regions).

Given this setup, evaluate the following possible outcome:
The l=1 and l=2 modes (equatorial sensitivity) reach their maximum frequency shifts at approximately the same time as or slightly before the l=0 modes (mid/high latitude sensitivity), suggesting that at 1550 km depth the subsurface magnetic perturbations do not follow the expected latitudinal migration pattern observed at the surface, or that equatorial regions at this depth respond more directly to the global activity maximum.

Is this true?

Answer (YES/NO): NO